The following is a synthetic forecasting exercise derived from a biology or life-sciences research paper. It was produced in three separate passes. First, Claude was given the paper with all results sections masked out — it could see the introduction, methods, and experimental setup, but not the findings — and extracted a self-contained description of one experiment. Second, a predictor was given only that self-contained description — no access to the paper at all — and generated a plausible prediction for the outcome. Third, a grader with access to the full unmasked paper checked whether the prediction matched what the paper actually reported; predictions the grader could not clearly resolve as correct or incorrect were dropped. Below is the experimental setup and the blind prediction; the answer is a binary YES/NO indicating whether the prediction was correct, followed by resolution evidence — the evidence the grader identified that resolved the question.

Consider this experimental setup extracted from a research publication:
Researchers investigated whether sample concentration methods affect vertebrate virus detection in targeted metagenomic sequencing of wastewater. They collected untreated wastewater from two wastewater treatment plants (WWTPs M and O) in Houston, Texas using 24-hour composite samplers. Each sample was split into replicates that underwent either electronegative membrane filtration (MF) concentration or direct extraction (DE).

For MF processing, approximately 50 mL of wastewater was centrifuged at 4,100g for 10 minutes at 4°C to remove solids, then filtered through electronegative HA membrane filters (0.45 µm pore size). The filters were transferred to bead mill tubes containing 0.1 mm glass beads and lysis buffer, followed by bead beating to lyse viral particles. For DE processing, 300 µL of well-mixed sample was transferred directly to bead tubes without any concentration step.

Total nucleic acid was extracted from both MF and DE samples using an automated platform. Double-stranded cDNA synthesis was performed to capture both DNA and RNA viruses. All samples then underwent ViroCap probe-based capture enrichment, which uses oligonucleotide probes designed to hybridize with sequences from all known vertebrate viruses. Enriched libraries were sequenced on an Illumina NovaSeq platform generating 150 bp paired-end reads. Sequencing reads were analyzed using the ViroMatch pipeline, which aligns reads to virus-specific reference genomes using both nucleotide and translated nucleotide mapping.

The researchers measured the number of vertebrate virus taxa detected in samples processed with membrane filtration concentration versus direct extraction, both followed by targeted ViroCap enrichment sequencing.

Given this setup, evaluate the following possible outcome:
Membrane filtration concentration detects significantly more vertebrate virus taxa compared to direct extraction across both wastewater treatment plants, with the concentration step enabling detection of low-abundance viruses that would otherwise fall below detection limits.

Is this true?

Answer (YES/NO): YES